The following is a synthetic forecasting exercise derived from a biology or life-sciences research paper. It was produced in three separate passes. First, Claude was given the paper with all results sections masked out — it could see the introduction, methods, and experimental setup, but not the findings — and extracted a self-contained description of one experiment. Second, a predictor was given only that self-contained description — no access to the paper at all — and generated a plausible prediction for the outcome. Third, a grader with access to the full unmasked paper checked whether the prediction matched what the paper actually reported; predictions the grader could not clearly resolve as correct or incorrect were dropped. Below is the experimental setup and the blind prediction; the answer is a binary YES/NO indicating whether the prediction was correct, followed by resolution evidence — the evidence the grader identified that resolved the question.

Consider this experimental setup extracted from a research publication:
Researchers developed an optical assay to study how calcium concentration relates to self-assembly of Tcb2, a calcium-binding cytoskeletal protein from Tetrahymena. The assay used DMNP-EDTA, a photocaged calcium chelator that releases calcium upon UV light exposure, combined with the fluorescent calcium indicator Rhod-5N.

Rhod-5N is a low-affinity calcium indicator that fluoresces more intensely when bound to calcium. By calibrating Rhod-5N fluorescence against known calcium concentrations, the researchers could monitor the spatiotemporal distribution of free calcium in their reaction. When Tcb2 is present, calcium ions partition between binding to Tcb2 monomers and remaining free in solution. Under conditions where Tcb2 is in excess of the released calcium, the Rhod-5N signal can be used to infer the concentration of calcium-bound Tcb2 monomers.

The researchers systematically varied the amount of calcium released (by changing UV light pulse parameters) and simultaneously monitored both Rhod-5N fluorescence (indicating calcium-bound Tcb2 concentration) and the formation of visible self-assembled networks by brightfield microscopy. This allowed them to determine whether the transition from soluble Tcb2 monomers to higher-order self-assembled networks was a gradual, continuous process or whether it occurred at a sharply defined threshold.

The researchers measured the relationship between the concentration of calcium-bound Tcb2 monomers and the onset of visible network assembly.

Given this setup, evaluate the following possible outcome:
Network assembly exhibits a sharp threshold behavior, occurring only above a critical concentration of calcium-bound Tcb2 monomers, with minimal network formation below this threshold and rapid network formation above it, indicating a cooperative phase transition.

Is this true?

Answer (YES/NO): YES